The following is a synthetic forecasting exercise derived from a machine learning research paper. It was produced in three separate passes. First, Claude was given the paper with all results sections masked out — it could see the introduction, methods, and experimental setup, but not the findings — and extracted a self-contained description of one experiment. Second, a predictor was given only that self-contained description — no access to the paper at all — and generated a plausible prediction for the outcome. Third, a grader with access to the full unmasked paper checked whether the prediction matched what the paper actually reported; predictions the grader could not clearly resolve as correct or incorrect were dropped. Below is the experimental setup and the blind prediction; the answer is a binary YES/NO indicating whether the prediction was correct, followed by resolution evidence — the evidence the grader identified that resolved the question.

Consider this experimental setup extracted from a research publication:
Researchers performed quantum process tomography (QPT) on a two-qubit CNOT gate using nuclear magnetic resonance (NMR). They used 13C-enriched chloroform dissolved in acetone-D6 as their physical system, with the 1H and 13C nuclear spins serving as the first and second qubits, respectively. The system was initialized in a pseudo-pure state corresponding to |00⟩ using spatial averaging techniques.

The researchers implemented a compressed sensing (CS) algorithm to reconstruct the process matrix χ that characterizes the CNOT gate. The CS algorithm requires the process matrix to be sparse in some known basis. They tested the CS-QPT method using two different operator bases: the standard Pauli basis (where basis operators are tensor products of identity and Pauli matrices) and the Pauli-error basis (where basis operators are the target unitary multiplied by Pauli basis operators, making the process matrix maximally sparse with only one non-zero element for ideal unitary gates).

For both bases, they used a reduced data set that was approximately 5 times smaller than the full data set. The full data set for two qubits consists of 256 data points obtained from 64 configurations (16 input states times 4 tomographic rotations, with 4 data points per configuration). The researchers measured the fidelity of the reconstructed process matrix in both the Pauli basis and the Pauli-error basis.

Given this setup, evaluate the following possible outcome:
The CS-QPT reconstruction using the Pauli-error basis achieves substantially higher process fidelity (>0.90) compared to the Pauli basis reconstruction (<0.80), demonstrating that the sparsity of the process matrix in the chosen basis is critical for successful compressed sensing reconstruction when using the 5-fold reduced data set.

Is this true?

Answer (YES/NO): NO